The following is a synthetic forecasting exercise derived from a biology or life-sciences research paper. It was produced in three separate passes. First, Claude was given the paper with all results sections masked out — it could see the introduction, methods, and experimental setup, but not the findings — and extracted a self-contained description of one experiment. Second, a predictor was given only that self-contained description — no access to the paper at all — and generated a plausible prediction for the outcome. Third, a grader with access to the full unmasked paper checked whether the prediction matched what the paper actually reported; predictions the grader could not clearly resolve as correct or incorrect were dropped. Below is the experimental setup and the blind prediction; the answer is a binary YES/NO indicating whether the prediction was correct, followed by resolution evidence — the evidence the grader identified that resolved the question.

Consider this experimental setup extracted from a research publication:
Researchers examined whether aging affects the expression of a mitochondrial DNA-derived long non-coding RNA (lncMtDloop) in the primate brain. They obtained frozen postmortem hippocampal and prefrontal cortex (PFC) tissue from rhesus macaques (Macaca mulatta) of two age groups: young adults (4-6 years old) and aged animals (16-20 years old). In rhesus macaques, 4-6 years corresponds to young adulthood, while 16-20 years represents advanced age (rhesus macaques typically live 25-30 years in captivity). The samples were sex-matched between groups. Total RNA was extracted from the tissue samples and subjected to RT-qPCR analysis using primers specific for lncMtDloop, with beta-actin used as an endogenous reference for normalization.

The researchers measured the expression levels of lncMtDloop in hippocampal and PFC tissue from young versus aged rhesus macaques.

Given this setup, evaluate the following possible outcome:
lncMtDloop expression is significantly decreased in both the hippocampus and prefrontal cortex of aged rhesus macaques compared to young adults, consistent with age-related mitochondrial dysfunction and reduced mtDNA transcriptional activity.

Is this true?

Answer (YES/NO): NO